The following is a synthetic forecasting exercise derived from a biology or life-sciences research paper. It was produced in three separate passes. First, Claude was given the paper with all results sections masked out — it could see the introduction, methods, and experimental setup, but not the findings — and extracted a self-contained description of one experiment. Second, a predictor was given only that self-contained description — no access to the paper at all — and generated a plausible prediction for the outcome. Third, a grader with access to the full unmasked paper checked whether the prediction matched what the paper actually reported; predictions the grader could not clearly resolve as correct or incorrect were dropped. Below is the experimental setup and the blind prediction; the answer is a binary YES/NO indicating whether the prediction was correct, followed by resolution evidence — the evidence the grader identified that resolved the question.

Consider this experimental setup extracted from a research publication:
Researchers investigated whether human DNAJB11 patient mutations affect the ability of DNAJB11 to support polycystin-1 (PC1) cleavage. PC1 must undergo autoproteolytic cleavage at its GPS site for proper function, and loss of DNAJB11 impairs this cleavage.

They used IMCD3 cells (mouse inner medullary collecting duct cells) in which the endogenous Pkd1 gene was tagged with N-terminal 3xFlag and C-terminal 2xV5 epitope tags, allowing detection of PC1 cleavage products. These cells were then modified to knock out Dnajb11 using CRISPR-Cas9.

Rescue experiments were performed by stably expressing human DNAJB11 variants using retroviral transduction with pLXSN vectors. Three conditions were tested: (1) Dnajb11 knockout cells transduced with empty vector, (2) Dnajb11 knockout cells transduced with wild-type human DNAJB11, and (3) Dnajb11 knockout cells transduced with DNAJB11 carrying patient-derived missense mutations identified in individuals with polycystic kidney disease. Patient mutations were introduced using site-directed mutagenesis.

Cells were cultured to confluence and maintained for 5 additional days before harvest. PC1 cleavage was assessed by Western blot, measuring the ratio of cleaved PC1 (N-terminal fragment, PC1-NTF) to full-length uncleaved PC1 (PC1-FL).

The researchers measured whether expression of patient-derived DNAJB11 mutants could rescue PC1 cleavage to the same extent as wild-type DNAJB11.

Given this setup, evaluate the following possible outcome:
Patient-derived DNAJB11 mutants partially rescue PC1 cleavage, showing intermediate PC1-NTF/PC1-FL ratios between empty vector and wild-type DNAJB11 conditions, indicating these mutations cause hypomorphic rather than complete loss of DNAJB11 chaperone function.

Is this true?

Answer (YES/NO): NO